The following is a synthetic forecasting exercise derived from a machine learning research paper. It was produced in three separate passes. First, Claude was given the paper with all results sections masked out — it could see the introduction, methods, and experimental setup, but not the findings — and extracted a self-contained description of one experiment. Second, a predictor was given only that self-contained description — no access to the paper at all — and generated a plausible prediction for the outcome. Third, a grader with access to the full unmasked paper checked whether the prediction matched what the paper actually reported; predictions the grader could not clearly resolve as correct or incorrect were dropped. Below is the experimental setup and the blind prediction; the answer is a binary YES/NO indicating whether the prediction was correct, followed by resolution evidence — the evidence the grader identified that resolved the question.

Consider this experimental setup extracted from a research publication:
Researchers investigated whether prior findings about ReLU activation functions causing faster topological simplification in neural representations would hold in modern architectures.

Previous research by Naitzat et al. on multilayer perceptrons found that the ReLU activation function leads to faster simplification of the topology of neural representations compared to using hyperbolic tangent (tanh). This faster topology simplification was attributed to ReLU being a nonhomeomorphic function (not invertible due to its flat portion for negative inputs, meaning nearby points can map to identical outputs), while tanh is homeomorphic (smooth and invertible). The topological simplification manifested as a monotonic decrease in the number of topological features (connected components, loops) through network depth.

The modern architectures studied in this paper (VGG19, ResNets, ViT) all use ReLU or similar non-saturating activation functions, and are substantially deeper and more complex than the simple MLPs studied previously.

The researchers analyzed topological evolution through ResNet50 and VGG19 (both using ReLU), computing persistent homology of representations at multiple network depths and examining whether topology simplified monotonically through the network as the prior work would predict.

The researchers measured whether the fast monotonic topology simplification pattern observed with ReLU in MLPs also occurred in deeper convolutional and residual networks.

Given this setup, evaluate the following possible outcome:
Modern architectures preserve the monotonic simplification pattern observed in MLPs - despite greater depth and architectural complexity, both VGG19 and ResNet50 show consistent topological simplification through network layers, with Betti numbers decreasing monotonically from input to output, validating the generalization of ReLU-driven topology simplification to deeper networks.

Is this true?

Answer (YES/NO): NO